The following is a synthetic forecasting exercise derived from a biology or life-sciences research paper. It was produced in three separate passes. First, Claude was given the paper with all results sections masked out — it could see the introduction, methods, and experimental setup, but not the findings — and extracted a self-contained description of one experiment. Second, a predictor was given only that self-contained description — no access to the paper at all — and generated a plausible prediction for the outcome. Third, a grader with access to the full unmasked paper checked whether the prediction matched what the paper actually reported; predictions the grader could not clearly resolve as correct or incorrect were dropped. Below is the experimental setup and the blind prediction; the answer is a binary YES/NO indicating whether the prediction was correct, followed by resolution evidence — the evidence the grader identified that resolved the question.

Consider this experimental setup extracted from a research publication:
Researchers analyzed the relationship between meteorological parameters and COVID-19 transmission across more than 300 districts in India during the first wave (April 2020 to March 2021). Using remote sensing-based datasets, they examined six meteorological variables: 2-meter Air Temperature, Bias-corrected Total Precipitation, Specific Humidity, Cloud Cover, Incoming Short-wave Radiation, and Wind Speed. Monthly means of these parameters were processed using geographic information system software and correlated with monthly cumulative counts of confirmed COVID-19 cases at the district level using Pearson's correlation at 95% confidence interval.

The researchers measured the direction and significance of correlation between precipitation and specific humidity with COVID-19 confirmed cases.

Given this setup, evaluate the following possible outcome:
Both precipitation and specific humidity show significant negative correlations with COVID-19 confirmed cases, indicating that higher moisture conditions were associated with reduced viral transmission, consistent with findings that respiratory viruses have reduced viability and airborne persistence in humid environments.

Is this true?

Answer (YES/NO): YES